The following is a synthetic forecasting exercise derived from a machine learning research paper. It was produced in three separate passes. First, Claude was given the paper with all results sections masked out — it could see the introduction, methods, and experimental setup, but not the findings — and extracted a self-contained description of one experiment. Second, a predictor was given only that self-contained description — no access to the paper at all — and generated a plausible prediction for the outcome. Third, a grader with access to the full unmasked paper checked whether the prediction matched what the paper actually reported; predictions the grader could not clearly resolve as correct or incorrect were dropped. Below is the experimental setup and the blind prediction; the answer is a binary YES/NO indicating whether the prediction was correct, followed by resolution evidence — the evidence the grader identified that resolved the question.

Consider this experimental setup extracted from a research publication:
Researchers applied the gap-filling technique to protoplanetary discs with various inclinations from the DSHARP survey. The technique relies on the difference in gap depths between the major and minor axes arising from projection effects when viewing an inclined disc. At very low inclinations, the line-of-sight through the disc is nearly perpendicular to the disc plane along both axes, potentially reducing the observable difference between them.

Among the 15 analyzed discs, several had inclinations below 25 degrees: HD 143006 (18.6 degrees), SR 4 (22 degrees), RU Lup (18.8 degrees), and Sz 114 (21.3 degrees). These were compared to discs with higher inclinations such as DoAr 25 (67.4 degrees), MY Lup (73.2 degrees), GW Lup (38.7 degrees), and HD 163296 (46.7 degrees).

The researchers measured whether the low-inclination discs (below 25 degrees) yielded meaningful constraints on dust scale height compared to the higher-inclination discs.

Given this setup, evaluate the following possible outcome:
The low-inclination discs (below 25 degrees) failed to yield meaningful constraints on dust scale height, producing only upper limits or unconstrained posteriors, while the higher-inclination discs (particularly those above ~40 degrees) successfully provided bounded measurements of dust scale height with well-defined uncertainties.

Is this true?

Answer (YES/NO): NO